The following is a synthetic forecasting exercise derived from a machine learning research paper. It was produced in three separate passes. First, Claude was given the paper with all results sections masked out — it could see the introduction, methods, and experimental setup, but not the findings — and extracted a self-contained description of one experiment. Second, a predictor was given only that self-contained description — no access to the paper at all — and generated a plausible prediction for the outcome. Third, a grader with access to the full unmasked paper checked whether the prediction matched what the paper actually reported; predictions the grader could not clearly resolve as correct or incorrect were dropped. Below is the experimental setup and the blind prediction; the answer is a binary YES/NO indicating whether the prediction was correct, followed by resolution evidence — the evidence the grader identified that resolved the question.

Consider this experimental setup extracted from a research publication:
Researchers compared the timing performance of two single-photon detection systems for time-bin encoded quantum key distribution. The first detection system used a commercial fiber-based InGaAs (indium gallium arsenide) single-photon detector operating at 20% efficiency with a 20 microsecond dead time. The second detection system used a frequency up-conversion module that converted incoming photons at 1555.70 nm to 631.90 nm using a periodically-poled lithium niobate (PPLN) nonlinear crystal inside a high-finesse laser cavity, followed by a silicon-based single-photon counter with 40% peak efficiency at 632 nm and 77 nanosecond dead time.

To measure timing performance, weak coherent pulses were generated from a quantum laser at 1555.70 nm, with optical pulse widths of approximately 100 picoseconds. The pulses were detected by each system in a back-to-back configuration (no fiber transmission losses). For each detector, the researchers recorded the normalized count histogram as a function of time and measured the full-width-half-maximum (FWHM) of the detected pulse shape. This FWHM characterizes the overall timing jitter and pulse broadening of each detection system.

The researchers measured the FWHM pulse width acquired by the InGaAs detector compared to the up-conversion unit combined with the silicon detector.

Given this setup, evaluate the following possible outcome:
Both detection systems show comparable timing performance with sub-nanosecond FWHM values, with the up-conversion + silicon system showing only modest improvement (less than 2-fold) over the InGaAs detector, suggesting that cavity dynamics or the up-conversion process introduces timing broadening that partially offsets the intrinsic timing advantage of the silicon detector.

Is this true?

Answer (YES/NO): YES